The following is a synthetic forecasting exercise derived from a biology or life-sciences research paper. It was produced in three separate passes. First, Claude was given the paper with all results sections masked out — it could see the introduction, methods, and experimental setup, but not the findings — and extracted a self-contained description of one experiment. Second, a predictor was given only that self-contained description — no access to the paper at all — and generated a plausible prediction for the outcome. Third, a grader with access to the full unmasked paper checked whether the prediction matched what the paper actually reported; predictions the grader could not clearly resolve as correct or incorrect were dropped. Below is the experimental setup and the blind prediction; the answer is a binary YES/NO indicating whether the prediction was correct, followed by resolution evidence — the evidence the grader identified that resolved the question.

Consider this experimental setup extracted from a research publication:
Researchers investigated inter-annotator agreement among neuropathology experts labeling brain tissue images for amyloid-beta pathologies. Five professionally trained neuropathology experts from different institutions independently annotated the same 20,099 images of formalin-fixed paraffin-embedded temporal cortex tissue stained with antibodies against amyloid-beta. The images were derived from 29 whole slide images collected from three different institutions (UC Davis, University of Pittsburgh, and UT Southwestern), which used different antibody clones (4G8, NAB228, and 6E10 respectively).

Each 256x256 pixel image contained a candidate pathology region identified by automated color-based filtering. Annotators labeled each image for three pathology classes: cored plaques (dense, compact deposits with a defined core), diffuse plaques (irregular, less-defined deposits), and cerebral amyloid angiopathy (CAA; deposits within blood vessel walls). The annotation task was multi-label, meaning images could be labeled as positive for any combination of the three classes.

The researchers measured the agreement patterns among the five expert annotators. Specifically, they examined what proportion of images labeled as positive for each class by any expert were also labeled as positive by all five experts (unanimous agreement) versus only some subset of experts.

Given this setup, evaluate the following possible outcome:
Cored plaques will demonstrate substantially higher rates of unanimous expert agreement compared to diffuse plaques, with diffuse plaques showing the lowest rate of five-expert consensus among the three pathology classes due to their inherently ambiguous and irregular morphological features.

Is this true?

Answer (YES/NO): NO